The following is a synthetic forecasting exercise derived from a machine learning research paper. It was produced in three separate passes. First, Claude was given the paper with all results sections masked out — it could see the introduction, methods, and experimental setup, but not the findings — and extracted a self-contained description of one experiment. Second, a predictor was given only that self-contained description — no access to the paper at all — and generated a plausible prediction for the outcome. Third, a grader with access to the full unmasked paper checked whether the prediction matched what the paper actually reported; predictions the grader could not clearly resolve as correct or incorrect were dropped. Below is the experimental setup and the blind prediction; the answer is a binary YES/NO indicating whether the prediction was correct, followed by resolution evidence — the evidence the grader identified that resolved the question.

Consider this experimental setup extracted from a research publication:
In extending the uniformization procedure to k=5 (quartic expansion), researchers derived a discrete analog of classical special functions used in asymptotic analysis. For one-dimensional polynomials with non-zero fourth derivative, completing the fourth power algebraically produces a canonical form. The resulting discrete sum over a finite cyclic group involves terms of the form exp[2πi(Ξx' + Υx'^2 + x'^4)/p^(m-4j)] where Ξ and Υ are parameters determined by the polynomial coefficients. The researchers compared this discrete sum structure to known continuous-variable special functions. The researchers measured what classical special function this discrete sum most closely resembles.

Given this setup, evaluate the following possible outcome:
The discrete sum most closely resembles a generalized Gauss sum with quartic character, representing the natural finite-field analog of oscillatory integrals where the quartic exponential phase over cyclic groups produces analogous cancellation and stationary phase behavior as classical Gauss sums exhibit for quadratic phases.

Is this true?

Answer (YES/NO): NO